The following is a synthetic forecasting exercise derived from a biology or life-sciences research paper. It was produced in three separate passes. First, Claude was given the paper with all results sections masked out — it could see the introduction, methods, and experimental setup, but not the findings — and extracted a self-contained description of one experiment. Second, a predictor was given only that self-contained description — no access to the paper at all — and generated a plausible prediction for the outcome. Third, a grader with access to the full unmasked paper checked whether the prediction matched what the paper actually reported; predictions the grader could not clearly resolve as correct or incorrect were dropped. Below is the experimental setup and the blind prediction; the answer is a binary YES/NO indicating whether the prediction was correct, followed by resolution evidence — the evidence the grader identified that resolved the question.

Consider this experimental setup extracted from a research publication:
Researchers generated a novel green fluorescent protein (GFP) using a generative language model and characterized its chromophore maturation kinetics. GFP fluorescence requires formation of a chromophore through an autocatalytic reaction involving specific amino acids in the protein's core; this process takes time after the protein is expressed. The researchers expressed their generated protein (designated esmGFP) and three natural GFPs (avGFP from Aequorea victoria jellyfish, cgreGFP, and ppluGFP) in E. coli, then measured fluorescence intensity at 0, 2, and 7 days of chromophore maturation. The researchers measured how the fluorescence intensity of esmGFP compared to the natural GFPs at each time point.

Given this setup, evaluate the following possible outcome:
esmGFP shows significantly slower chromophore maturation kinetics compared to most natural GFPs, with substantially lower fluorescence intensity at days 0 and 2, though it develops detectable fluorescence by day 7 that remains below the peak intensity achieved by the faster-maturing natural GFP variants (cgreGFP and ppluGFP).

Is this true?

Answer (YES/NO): NO